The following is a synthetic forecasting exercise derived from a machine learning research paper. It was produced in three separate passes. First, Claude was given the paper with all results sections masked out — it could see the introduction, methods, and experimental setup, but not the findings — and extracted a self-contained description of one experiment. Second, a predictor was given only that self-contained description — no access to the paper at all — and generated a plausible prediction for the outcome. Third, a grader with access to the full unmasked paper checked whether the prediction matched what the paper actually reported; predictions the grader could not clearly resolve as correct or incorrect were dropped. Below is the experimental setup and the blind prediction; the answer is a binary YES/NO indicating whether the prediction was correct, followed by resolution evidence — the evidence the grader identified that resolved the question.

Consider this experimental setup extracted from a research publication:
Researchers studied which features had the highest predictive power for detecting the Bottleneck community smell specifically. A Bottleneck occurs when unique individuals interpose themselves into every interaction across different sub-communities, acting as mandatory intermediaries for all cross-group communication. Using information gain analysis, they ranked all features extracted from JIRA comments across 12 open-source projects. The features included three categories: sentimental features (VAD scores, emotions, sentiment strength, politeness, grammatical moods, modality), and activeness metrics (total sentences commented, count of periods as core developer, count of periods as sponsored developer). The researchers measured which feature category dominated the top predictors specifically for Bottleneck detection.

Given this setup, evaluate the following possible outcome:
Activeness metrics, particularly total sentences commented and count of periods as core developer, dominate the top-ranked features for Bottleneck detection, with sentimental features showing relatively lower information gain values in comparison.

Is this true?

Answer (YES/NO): NO